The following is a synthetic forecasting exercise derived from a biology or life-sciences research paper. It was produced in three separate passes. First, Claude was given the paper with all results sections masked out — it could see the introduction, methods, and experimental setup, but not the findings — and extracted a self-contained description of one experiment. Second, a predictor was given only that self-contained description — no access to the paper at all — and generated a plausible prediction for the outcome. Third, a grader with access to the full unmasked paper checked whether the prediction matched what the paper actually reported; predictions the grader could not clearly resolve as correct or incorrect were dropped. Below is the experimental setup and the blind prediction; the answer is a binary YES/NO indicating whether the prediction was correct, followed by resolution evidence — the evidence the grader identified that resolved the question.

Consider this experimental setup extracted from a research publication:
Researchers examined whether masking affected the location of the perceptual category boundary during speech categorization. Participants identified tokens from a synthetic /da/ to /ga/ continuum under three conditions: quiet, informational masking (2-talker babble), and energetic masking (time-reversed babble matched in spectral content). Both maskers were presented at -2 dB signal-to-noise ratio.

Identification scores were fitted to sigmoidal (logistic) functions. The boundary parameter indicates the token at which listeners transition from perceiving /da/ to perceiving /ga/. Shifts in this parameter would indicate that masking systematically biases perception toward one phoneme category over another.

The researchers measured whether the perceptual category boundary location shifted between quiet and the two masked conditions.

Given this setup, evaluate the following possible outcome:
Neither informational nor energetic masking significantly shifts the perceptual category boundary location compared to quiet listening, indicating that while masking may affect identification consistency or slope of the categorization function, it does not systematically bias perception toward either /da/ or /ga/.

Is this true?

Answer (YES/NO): NO